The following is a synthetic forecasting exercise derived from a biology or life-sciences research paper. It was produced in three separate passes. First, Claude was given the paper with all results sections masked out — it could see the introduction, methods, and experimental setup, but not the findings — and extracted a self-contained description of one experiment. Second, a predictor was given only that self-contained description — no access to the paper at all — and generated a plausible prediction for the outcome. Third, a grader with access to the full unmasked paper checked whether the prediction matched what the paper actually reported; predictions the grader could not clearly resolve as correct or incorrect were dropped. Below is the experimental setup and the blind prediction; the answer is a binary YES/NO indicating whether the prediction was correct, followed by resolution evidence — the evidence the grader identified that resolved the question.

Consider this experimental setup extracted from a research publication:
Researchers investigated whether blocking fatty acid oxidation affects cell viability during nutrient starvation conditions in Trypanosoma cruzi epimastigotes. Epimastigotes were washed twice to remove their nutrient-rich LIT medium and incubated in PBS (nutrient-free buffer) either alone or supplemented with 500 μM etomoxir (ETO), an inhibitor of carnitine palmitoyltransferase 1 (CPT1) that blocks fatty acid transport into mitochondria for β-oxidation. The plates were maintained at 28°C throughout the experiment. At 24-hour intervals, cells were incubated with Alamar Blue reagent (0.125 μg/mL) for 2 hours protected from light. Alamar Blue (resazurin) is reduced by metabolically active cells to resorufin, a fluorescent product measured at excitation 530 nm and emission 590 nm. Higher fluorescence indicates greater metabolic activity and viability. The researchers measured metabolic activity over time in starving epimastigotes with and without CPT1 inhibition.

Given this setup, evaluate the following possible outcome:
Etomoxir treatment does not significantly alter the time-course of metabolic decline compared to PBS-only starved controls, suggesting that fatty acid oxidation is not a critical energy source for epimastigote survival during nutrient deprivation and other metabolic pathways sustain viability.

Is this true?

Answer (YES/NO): NO